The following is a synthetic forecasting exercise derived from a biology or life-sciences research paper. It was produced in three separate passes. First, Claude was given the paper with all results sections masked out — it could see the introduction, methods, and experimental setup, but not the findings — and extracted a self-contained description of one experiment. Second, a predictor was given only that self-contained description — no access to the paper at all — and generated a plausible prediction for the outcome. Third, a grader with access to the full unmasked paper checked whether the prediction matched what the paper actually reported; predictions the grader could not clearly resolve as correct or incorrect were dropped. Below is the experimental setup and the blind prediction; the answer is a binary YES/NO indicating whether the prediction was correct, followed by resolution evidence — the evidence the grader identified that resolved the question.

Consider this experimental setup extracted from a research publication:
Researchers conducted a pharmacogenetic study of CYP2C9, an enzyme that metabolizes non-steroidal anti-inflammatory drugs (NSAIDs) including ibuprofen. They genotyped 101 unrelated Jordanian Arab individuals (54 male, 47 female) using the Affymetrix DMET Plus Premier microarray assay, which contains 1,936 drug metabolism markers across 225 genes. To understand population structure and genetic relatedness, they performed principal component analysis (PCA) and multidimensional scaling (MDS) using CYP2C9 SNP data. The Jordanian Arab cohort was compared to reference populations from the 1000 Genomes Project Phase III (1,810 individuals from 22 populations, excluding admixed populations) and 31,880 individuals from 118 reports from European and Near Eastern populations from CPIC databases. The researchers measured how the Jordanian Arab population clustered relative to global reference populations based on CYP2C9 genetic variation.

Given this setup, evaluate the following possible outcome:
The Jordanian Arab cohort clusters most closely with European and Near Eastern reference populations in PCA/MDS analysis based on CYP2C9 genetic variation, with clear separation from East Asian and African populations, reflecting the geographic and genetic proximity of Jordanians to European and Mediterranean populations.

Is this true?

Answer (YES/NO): YES